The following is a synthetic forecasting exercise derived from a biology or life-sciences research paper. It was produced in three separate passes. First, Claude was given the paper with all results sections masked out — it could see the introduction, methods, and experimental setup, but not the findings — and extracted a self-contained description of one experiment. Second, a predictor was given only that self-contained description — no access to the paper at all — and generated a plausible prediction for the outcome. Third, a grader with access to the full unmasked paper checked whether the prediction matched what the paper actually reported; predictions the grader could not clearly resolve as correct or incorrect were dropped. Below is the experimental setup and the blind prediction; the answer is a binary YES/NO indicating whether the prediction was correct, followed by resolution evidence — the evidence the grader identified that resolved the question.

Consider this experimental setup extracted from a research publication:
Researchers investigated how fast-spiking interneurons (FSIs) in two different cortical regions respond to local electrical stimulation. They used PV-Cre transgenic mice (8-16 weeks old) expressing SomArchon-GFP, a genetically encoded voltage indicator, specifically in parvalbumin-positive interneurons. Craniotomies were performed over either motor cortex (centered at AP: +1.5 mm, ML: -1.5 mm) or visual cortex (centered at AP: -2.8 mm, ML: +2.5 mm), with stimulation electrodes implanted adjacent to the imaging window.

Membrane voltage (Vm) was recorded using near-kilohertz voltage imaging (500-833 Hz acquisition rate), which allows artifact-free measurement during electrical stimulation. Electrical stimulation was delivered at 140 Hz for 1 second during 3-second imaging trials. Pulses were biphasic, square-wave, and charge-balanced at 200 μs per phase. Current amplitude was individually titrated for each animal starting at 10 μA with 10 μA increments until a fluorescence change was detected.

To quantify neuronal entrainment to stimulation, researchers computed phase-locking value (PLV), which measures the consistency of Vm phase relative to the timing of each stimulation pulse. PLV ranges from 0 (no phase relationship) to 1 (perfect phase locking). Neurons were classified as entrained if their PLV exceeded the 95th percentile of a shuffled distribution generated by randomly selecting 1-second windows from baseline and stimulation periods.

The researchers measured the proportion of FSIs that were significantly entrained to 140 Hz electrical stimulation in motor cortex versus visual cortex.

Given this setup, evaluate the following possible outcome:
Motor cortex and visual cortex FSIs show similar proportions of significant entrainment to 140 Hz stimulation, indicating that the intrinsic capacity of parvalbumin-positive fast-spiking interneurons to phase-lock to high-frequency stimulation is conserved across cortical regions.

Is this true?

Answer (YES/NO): NO